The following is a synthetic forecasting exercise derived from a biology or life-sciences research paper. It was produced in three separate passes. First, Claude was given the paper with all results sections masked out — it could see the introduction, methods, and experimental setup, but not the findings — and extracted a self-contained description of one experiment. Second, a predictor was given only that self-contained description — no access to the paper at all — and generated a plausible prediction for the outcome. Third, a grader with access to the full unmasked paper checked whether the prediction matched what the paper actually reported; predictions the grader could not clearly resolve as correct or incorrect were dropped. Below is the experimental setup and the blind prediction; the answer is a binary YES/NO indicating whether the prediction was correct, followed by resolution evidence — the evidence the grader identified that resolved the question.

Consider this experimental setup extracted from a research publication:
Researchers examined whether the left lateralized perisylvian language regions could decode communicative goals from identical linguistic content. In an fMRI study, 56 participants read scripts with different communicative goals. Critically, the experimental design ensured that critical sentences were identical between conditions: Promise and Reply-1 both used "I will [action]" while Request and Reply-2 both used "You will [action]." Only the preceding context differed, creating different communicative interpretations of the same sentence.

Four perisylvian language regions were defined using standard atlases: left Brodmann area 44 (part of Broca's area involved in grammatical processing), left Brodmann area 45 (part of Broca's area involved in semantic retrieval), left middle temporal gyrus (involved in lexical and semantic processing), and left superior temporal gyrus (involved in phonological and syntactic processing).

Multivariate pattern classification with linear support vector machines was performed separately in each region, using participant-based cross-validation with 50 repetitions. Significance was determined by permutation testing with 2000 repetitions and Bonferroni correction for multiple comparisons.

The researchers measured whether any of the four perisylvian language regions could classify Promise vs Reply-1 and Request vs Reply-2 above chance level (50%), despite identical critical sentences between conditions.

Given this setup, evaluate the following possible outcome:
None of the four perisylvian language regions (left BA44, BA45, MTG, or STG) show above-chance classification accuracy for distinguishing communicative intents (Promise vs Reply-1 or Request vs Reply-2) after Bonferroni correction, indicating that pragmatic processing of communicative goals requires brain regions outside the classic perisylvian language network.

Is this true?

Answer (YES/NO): NO